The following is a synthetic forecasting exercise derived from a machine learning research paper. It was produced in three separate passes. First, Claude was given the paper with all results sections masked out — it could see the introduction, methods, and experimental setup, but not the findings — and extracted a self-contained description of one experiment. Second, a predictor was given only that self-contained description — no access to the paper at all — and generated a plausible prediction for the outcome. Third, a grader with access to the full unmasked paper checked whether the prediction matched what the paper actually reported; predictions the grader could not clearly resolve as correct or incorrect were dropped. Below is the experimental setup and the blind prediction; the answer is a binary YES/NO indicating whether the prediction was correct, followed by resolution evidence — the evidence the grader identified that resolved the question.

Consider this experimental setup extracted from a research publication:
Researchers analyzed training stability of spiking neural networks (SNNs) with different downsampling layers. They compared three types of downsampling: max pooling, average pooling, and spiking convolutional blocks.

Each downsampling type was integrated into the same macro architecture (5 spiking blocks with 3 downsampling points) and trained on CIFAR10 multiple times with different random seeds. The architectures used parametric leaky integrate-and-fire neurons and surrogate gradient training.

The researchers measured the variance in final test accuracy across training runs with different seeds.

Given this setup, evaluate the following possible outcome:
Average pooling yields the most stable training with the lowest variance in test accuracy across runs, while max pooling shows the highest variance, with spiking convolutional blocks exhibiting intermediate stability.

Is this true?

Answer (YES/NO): NO